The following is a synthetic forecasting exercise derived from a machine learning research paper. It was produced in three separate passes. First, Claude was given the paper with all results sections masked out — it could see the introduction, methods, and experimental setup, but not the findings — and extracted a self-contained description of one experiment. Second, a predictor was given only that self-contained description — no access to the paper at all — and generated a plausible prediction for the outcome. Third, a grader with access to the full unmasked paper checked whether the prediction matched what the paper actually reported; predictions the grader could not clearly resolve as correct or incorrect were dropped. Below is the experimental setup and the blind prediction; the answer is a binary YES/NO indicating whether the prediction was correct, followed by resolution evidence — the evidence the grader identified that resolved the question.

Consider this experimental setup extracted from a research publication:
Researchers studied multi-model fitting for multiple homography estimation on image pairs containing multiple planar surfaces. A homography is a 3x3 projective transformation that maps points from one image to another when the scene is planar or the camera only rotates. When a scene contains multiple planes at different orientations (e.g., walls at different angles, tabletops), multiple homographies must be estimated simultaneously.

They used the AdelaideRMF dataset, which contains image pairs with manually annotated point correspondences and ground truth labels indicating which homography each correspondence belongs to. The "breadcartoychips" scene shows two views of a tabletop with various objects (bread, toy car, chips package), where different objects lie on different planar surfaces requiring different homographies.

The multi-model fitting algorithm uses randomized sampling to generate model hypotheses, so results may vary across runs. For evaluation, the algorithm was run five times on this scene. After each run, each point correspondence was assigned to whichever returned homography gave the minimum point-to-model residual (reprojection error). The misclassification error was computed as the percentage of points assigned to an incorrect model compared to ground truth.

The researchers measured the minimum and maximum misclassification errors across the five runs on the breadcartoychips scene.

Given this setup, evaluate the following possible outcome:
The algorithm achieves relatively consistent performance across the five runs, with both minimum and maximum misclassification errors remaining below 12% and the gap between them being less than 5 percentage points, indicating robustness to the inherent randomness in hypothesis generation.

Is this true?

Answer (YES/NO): YES